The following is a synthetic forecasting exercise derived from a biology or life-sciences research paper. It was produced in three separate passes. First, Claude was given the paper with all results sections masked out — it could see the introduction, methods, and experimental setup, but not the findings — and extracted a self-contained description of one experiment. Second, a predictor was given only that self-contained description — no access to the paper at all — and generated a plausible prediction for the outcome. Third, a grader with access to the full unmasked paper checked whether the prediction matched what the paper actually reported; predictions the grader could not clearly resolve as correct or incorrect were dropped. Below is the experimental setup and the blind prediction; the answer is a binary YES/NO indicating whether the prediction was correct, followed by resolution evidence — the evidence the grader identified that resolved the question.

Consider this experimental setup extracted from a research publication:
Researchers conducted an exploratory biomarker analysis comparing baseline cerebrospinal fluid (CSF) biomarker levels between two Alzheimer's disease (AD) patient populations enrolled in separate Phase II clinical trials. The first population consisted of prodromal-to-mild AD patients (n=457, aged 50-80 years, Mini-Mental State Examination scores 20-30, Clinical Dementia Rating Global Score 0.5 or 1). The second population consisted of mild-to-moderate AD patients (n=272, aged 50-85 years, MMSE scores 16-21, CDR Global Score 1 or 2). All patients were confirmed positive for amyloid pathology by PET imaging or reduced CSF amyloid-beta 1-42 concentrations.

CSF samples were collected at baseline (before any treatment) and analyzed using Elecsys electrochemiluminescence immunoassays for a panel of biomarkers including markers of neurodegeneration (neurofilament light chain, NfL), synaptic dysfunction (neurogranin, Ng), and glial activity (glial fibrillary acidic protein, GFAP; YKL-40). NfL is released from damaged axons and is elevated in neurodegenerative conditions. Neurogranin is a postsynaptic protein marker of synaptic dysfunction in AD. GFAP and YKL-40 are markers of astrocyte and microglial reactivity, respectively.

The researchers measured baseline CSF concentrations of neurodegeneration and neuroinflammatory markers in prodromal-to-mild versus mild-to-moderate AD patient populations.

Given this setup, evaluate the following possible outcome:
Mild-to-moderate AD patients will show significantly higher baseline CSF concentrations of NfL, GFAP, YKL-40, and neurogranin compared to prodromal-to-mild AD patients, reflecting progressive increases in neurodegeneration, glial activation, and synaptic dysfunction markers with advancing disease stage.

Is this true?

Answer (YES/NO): NO